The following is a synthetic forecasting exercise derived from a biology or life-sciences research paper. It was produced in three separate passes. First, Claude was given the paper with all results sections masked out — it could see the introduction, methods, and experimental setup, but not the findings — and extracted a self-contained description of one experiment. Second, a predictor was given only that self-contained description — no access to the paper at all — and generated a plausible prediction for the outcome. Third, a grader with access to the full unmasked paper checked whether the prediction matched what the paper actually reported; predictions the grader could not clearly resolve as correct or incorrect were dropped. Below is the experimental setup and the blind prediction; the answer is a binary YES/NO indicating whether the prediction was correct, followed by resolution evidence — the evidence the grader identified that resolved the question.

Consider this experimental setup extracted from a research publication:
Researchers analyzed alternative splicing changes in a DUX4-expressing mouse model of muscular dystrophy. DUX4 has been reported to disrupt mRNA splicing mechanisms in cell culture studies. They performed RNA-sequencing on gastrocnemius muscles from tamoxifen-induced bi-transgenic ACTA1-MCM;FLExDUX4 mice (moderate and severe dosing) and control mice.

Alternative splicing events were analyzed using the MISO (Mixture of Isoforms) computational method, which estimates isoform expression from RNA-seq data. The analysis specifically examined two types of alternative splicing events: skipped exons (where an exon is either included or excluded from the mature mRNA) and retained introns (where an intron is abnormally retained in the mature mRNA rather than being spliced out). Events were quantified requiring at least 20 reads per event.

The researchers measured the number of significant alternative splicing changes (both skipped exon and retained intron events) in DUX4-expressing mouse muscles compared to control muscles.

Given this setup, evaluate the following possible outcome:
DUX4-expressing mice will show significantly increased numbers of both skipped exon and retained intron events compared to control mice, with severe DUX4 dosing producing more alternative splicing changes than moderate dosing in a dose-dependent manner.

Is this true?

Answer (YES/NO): YES